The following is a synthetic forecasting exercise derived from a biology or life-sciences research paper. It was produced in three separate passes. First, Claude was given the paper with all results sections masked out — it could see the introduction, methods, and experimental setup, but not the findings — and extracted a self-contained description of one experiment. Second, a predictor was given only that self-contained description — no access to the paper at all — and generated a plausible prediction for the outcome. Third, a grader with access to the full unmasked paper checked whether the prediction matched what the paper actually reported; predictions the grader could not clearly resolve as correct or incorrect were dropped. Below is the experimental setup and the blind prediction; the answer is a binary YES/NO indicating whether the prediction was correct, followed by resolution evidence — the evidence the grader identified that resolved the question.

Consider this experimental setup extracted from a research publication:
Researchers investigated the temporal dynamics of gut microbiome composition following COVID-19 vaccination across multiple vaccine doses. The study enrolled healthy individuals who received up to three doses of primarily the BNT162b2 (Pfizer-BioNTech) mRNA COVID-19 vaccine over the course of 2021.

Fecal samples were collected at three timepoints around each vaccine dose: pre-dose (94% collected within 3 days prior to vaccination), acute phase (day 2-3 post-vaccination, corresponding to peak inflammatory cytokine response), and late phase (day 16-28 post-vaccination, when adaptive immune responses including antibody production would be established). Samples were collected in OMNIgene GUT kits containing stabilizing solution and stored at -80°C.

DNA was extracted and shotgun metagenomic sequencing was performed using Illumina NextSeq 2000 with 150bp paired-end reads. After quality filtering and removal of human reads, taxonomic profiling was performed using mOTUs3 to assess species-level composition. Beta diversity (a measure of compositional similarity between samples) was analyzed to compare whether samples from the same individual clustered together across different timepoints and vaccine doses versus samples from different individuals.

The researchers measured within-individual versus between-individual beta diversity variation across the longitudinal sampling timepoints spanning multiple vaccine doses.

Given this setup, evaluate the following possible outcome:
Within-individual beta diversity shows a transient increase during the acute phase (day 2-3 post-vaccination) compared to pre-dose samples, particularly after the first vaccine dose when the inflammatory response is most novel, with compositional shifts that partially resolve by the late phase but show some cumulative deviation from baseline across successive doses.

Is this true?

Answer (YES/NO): NO